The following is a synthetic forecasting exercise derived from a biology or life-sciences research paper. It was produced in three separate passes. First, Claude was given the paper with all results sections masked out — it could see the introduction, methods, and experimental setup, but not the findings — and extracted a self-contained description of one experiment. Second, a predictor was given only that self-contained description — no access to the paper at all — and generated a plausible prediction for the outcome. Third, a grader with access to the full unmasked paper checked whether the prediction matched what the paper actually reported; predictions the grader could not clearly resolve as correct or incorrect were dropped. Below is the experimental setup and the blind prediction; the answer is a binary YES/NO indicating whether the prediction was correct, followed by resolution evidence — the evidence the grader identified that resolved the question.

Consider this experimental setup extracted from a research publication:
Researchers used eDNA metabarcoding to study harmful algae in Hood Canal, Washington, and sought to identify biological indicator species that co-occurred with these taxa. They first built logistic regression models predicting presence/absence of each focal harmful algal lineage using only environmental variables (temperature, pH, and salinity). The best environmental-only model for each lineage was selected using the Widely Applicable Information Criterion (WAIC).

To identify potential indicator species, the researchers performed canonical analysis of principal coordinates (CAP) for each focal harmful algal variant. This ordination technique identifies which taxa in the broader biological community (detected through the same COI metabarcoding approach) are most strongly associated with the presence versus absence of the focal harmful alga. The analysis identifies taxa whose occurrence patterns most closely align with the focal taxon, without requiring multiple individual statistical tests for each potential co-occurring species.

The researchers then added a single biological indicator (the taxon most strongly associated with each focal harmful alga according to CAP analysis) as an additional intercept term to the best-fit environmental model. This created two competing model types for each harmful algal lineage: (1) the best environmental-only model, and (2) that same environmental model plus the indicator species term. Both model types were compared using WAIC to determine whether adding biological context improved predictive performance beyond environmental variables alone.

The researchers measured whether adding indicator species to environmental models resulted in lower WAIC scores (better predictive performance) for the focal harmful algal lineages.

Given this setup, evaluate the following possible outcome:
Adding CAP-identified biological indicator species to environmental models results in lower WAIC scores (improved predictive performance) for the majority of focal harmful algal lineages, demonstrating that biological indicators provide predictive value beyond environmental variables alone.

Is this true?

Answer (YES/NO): YES